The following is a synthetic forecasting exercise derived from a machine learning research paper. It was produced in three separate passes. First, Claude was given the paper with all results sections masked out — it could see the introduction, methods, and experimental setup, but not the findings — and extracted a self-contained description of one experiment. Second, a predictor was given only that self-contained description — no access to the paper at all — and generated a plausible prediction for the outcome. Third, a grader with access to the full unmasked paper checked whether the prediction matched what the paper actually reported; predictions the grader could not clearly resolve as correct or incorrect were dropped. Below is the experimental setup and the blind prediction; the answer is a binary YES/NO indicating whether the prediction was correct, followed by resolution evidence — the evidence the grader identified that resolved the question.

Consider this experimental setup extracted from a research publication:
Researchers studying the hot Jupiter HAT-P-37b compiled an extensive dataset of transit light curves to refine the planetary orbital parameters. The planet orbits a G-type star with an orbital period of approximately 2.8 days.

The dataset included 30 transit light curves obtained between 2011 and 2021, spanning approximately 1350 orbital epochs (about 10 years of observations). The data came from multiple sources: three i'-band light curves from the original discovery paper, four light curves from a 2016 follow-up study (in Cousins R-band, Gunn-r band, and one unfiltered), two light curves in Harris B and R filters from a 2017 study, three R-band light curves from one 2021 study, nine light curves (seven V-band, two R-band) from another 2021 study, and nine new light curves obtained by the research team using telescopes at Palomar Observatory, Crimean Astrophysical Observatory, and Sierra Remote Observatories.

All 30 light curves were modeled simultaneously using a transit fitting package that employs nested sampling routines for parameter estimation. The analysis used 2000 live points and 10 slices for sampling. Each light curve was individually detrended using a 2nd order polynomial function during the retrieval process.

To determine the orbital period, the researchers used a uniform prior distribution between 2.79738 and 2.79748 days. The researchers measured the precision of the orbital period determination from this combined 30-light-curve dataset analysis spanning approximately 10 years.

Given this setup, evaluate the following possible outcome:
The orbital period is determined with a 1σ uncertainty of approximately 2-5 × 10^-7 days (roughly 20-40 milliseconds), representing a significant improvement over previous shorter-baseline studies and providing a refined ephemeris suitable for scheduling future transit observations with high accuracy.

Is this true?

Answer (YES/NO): YES